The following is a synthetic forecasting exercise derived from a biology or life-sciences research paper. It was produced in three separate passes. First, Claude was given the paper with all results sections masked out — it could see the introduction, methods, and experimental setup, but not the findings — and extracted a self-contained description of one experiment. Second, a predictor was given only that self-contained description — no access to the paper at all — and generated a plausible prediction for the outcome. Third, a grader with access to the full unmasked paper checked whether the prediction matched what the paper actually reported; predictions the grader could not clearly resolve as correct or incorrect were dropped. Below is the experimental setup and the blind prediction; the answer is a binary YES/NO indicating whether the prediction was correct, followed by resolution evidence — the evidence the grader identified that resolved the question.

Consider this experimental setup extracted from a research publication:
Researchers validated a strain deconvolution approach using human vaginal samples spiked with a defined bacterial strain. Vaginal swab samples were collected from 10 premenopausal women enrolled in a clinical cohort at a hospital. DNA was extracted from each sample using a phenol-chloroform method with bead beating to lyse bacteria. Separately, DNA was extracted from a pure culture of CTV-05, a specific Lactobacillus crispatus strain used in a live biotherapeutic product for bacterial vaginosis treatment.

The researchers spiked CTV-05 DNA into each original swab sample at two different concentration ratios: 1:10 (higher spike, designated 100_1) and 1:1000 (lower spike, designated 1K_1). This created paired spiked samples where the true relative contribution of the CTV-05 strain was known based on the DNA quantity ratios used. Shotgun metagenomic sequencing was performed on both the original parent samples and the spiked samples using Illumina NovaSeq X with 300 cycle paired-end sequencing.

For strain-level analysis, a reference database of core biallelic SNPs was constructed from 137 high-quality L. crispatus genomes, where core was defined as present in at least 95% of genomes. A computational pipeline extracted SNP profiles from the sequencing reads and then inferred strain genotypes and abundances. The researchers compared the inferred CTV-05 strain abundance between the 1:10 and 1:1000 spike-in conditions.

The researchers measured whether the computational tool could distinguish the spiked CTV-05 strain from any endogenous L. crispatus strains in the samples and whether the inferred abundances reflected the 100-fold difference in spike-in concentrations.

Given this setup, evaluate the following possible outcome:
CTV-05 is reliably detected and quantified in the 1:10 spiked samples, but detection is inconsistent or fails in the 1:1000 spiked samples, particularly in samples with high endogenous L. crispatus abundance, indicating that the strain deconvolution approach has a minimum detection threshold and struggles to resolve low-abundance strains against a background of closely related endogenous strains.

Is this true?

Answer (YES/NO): NO